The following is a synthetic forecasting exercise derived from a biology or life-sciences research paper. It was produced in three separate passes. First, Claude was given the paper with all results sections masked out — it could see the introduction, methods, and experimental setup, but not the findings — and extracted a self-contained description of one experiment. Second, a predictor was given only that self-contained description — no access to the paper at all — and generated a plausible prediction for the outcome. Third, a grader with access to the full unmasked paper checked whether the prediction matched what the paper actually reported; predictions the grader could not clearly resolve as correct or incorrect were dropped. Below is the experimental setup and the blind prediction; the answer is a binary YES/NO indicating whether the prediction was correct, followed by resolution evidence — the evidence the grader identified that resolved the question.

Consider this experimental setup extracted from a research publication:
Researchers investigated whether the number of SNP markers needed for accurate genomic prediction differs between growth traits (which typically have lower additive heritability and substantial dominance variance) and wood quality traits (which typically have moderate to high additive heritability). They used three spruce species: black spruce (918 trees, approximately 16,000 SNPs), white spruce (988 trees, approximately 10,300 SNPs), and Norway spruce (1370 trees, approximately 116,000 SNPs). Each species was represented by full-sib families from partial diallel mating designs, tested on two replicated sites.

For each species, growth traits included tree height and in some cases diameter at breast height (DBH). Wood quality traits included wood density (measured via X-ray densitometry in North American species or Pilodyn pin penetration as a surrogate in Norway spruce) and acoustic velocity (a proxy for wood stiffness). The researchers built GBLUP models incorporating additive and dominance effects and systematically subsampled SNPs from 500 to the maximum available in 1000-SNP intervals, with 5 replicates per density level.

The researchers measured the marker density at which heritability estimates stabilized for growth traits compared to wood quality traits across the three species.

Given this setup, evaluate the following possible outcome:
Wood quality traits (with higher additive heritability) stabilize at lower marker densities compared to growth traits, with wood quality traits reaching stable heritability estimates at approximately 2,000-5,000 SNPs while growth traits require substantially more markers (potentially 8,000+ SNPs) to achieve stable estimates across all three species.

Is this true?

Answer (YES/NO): NO